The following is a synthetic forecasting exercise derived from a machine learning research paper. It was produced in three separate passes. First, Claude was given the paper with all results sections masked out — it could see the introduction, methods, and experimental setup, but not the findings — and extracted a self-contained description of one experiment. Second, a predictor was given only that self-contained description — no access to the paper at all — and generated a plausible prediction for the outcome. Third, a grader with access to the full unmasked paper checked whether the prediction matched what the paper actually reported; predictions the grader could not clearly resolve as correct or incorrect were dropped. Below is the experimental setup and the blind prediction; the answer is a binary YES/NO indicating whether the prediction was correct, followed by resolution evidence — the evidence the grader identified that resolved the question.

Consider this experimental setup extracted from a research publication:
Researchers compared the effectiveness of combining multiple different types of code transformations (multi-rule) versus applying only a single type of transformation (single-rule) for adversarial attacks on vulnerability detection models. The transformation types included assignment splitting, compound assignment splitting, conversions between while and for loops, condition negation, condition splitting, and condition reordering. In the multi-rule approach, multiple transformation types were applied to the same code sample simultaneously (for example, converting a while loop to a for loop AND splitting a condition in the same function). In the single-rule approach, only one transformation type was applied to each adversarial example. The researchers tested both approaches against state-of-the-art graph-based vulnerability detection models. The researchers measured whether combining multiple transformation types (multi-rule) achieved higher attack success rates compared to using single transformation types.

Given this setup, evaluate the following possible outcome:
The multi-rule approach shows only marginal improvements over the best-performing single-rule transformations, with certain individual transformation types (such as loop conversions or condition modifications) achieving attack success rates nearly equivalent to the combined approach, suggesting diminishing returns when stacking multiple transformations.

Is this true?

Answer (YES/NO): NO